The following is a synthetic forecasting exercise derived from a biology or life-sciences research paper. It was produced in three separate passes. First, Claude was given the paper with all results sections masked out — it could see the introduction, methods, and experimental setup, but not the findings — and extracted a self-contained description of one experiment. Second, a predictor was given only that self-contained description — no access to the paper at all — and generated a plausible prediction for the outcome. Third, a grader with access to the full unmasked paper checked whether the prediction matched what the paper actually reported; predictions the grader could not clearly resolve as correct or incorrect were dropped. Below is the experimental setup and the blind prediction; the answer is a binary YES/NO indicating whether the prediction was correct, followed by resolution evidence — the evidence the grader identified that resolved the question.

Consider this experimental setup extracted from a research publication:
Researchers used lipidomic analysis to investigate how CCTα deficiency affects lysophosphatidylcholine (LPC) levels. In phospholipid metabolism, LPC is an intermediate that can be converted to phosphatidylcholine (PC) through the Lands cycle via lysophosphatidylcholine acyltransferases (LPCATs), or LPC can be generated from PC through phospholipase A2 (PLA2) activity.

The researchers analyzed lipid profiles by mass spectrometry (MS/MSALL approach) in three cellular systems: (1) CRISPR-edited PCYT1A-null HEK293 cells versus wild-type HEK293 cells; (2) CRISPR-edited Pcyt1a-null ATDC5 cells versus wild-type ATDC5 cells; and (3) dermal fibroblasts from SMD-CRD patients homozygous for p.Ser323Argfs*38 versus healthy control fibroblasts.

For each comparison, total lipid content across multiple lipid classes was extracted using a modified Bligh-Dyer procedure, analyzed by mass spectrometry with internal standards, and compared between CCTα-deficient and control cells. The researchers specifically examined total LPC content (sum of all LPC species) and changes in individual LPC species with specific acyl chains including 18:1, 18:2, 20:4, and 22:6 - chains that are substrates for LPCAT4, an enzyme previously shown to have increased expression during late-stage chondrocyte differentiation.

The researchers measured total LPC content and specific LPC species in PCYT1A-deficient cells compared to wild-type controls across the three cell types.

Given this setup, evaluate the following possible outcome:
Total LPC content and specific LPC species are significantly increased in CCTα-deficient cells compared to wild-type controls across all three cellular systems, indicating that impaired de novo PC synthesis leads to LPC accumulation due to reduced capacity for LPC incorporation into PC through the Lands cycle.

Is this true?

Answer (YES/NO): NO